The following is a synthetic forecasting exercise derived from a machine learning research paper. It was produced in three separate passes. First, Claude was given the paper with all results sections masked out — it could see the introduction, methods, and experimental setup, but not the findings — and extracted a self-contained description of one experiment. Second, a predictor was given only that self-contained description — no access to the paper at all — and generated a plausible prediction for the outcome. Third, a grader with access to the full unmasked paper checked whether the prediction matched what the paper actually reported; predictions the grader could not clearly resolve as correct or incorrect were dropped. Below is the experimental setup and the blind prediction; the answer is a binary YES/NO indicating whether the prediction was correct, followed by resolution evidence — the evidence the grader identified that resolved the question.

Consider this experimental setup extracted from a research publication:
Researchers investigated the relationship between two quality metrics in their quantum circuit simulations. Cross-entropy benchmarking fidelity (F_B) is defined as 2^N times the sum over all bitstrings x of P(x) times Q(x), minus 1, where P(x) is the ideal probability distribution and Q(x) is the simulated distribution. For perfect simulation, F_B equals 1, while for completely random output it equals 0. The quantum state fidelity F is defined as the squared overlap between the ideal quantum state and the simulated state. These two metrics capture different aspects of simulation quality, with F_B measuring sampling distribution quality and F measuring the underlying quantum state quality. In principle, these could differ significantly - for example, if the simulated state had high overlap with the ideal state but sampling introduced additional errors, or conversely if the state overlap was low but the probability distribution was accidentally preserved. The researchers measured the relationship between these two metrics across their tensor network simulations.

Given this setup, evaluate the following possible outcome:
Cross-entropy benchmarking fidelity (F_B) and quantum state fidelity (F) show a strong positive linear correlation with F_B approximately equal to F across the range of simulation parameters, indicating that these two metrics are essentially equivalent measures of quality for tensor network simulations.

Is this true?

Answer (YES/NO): NO